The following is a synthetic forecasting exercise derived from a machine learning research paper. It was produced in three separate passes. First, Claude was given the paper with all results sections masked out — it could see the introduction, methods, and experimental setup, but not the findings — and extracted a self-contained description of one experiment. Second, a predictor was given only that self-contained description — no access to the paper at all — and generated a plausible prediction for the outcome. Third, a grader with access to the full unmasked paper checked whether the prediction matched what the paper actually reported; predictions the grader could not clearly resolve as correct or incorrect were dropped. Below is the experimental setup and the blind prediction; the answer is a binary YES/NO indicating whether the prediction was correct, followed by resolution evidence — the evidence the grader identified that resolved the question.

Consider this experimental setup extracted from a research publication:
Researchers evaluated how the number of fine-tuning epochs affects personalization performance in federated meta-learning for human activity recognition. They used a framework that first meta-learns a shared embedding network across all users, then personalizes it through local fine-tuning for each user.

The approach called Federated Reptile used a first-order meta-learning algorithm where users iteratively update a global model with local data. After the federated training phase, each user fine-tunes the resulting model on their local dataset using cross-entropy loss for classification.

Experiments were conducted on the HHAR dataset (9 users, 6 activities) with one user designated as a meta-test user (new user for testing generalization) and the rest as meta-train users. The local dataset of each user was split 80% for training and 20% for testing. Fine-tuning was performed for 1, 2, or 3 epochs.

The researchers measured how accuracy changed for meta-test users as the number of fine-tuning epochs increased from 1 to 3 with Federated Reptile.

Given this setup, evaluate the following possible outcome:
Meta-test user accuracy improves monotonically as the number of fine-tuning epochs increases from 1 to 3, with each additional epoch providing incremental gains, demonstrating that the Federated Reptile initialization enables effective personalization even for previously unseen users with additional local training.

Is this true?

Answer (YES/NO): YES